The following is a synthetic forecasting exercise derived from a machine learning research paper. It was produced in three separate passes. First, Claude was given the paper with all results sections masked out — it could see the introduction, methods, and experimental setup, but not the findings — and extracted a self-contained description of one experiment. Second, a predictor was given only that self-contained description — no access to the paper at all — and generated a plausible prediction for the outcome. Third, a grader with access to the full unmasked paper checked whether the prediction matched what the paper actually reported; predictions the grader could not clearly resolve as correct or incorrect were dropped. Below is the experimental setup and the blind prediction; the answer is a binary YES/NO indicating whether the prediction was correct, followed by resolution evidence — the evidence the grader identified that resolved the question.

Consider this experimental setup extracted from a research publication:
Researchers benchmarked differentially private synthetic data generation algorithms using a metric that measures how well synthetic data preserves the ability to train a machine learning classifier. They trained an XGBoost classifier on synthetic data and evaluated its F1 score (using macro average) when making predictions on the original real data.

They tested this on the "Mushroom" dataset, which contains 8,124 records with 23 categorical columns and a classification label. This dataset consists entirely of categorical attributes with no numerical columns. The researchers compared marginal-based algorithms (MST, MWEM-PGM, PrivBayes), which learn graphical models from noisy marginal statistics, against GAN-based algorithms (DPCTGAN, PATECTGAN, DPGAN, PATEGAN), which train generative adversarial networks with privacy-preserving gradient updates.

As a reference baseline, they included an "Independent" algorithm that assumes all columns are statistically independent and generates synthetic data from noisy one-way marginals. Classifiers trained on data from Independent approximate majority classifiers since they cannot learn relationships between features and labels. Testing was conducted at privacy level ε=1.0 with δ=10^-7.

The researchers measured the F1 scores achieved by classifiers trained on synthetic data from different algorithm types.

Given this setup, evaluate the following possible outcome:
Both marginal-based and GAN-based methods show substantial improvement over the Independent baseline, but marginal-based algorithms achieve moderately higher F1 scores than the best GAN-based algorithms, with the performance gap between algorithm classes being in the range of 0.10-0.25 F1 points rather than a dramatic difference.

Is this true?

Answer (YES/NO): NO